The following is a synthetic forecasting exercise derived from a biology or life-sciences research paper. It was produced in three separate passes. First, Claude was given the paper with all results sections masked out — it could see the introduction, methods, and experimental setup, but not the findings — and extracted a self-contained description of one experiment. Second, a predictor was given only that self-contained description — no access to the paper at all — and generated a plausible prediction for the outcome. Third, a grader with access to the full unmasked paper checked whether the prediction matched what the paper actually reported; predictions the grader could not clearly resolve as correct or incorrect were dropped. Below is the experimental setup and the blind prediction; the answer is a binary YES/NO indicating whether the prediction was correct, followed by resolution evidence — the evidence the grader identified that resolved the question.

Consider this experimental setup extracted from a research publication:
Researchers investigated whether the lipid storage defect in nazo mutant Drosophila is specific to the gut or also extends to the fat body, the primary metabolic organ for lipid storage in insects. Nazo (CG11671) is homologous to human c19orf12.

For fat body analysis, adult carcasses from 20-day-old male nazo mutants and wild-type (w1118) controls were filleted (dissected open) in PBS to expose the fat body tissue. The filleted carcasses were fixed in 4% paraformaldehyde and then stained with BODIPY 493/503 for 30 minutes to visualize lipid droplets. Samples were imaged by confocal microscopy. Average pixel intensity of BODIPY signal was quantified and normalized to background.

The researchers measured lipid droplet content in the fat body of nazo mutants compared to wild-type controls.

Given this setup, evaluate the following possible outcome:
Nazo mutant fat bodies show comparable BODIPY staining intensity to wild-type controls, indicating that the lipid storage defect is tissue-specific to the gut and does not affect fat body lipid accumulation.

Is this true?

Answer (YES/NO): NO